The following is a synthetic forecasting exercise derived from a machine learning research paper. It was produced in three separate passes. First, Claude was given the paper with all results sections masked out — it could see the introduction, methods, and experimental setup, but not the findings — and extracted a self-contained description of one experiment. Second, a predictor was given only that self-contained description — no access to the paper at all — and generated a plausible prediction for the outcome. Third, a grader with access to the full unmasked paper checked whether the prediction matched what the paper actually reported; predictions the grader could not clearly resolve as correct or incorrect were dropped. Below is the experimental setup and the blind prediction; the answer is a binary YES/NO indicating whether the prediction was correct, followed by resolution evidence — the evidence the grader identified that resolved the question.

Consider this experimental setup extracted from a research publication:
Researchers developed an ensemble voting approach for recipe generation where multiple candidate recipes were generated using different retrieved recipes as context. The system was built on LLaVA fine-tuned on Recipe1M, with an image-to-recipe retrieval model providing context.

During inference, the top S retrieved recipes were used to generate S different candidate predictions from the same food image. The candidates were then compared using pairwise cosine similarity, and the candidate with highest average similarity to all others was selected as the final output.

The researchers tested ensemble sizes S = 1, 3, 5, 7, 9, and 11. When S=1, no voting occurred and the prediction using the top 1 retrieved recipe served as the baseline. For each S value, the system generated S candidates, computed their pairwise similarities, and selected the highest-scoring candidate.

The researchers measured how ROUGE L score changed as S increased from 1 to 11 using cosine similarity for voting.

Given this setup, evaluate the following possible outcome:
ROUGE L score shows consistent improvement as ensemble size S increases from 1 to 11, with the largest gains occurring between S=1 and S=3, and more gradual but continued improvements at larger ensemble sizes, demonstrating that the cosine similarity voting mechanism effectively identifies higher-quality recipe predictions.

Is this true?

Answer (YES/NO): NO